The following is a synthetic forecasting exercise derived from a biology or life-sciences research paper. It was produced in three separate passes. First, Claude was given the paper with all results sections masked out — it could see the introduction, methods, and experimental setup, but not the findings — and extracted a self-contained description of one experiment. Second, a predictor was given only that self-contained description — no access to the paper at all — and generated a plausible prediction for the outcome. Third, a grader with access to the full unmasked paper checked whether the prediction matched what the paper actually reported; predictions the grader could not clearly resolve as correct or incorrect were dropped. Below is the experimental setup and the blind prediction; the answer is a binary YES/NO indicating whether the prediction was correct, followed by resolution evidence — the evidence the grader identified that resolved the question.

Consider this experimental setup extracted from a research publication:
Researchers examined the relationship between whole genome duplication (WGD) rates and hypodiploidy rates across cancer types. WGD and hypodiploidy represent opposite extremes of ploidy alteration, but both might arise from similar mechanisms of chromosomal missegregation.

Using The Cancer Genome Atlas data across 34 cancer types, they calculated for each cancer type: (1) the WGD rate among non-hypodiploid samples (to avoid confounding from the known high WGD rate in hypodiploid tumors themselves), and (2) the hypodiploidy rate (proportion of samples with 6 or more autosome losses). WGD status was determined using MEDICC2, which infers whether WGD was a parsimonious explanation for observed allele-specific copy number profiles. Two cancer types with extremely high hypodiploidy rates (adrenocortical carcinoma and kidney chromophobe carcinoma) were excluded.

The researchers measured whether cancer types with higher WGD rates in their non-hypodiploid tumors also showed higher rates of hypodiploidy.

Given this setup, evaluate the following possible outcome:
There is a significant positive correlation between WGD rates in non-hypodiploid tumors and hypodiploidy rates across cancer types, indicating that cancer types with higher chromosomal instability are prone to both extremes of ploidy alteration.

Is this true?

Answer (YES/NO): YES